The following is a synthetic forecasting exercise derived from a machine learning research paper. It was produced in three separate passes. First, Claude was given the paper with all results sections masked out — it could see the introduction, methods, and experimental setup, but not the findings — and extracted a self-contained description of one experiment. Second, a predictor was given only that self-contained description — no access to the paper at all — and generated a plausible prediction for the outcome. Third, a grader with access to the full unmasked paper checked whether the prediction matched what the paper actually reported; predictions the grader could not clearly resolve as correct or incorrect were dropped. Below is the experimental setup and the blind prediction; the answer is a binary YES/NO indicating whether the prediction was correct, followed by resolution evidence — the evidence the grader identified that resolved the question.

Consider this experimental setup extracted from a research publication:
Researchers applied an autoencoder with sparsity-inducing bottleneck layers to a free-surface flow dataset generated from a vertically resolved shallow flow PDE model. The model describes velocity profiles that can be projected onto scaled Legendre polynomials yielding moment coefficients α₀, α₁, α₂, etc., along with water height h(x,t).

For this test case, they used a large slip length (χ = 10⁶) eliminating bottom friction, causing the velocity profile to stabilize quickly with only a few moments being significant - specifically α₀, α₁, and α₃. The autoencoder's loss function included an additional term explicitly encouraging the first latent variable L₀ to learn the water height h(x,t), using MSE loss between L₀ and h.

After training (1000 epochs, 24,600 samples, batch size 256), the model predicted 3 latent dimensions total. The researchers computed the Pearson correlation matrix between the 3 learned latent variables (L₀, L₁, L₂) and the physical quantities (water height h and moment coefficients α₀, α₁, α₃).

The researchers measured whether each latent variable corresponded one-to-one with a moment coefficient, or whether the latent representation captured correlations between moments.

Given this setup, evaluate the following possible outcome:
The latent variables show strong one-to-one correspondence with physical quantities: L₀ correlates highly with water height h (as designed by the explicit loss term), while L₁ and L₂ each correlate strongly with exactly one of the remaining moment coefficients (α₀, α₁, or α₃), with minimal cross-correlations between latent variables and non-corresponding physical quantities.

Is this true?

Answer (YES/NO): NO